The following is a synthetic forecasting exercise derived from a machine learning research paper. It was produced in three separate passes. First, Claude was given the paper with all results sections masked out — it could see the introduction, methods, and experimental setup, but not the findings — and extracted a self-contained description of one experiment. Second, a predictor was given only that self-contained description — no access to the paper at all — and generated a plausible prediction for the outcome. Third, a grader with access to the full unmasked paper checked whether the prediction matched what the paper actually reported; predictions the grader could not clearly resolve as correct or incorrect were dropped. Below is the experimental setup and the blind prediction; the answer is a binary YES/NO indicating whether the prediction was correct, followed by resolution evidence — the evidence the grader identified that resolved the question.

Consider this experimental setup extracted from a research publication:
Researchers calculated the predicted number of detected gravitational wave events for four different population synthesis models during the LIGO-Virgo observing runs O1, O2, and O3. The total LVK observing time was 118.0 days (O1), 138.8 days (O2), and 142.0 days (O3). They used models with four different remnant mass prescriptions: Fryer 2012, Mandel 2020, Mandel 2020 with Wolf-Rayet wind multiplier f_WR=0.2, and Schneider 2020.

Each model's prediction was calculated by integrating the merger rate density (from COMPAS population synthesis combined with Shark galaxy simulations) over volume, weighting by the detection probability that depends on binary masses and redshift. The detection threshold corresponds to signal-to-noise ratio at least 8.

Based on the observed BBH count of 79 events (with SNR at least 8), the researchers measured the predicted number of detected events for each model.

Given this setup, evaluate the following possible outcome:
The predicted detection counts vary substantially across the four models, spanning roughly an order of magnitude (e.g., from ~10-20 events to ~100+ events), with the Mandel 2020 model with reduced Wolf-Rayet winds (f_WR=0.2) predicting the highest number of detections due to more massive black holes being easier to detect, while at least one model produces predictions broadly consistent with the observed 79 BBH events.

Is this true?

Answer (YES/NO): NO